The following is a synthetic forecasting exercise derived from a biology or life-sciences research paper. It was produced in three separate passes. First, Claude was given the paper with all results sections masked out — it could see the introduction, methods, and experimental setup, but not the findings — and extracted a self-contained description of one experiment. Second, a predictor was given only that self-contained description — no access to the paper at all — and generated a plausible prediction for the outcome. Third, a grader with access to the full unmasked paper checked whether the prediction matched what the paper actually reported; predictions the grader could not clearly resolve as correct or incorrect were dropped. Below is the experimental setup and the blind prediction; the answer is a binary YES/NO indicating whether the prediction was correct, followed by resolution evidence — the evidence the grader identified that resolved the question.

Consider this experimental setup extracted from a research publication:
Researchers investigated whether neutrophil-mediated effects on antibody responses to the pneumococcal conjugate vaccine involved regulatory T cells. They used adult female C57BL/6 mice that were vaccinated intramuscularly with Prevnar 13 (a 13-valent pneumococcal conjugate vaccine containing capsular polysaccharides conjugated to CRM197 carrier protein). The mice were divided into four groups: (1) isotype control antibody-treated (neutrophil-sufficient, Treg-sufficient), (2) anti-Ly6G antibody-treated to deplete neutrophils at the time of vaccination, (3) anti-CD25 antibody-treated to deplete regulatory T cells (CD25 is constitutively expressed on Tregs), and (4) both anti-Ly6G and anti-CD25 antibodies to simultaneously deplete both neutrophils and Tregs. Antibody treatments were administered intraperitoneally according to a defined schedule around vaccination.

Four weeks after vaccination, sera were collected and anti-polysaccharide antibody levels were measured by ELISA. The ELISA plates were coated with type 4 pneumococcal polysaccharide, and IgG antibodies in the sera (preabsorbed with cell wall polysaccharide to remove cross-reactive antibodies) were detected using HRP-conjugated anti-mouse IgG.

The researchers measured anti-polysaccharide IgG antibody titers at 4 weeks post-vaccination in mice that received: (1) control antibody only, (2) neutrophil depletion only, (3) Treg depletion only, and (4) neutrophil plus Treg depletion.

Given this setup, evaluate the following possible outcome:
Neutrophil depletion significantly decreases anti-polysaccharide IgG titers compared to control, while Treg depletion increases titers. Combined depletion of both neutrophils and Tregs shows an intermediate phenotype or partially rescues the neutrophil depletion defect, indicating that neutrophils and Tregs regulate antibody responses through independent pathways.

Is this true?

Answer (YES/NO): NO